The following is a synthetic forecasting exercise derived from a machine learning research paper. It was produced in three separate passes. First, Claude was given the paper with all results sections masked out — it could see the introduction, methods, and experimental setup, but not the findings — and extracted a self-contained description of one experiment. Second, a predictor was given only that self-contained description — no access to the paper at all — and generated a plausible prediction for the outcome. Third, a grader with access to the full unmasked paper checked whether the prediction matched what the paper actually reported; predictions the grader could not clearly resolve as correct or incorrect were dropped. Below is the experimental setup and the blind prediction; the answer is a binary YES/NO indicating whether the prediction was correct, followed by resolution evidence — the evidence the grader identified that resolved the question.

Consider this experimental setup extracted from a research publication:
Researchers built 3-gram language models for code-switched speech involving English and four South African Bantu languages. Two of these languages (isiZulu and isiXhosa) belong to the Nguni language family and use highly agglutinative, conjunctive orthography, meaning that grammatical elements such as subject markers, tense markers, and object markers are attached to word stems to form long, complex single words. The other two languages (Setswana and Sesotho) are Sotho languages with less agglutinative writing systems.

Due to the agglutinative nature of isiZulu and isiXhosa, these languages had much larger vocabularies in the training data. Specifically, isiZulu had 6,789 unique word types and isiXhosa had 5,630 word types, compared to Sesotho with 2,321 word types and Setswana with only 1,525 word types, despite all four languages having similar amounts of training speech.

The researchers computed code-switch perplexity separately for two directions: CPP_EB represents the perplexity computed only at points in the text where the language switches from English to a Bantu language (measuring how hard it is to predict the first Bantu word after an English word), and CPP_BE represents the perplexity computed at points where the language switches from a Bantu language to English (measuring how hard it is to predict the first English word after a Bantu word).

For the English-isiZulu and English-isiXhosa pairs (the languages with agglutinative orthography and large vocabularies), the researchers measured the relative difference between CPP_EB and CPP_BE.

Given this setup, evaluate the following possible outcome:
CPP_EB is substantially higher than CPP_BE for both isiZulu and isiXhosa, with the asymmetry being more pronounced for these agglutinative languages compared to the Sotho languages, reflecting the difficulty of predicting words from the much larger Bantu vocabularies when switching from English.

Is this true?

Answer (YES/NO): YES